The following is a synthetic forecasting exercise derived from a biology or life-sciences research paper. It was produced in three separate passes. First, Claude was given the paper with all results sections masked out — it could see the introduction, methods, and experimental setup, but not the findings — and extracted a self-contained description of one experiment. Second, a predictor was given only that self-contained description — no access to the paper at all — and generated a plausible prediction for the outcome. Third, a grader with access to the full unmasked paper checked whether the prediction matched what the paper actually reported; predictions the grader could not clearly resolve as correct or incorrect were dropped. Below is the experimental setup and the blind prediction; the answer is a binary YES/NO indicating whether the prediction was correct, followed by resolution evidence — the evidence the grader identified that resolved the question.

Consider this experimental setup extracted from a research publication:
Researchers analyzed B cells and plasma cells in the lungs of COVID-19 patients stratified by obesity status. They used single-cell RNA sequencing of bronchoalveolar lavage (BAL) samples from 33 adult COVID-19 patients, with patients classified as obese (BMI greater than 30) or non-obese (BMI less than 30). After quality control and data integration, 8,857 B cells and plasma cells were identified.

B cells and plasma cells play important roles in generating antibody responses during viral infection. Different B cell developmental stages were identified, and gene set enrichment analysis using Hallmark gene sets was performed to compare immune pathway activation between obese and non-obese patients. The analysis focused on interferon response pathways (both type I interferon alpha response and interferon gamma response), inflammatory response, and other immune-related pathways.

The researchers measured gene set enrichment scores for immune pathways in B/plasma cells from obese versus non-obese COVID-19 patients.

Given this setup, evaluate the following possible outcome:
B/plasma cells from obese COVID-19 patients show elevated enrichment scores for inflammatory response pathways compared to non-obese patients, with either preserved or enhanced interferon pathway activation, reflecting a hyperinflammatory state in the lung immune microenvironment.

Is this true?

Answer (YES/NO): NO